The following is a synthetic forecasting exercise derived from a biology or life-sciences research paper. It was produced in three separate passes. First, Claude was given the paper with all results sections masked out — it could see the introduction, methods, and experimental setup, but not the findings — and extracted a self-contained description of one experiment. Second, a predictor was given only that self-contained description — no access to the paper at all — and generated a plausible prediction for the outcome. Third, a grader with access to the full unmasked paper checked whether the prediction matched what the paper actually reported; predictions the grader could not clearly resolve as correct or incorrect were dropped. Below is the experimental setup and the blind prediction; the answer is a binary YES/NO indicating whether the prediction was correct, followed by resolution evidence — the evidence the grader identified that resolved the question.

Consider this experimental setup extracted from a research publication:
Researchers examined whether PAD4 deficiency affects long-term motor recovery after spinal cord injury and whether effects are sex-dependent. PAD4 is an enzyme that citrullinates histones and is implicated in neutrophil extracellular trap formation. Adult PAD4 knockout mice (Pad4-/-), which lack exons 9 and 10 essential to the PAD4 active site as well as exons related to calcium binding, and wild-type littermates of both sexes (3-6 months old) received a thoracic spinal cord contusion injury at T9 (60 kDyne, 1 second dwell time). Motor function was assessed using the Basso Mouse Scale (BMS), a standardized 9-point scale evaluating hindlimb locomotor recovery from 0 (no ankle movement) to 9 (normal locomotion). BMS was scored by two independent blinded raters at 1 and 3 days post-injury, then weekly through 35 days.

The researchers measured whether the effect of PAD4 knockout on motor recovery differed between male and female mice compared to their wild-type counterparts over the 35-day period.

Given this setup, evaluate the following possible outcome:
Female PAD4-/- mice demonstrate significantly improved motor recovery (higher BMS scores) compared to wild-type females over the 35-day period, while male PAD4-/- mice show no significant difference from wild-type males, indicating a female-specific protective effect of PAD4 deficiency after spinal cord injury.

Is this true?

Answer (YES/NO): NO